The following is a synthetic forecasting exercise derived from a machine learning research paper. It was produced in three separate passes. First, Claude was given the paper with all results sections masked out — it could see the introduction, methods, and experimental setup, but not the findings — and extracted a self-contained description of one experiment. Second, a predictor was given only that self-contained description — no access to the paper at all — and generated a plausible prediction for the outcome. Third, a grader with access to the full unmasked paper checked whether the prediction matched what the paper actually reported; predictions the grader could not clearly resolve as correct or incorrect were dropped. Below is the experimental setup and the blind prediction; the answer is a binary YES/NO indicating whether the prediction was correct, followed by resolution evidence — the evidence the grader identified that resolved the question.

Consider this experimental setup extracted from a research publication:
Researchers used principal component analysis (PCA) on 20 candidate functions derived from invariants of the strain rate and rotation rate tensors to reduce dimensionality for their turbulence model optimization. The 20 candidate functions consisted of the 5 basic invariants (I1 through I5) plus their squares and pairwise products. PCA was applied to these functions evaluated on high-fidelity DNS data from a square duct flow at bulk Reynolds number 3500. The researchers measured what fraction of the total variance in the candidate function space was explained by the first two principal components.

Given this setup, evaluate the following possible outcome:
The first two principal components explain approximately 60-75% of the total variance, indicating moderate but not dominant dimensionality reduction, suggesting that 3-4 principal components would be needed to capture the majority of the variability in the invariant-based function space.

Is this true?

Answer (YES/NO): NO